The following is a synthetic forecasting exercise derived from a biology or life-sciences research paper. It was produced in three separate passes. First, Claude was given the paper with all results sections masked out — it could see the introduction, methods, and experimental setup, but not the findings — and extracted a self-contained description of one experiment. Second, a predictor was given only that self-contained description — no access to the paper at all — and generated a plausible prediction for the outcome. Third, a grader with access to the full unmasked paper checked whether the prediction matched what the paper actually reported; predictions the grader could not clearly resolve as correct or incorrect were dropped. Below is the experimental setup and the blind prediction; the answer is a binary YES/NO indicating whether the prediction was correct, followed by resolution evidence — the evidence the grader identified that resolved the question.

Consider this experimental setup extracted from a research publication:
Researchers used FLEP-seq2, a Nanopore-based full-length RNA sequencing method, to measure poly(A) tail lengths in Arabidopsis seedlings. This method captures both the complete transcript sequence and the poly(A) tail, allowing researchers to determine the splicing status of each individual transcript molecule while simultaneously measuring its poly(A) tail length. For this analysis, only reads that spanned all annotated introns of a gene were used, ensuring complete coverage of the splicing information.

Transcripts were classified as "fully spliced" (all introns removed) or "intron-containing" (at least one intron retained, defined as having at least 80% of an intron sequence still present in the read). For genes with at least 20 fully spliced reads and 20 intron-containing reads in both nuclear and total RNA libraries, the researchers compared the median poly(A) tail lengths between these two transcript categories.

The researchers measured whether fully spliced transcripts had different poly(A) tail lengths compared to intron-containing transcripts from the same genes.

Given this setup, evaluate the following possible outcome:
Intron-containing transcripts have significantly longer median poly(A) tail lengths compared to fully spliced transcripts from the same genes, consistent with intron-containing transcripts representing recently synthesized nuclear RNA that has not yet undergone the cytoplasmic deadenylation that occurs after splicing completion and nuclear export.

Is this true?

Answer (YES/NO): YES